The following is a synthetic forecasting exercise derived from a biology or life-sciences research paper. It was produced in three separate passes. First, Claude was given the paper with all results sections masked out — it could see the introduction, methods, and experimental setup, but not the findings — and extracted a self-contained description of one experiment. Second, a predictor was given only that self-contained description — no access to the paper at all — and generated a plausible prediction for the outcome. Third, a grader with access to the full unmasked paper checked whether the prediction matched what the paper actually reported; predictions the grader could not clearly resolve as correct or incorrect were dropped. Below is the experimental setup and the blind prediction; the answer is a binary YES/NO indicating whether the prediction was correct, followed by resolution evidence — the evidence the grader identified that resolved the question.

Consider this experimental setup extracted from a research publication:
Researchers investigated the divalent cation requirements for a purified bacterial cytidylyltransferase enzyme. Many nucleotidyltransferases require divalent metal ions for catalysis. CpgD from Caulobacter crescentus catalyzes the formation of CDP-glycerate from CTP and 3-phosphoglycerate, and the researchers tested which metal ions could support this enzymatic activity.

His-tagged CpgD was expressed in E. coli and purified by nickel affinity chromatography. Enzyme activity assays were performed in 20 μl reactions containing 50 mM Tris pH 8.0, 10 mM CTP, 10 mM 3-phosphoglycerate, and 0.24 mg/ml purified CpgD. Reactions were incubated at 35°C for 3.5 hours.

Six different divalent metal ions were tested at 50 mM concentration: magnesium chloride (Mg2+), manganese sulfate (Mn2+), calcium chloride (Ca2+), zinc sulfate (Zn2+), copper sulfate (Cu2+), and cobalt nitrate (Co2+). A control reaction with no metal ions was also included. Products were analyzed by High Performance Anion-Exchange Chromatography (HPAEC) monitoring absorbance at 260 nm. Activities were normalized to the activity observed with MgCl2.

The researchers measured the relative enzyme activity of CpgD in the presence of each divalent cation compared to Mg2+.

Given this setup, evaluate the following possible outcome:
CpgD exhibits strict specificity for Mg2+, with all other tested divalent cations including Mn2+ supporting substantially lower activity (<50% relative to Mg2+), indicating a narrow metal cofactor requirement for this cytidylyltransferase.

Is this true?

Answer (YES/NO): NO